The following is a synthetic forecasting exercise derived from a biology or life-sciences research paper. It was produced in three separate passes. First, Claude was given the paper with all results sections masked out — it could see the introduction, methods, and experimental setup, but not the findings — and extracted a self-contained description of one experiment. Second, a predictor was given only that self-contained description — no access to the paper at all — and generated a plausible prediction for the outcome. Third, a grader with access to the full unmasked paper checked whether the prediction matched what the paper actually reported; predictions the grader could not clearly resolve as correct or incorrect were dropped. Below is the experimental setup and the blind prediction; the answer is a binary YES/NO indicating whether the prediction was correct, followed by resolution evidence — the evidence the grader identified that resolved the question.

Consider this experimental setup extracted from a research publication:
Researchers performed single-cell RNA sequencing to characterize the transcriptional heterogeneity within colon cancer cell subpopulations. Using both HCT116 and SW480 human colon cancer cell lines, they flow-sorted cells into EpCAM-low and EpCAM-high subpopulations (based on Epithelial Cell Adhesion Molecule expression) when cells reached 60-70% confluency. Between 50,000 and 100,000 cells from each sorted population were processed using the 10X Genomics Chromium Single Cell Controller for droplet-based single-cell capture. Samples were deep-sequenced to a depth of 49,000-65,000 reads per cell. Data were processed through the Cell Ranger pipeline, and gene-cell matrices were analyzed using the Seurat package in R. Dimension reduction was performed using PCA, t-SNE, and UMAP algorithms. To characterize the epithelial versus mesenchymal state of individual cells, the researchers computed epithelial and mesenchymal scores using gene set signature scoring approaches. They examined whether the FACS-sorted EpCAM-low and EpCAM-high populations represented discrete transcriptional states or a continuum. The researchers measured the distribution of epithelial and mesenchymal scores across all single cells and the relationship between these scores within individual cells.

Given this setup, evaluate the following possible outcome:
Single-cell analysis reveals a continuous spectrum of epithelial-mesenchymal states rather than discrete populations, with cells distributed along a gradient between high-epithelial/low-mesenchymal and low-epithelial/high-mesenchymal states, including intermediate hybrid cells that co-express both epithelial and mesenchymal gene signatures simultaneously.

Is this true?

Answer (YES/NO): NO